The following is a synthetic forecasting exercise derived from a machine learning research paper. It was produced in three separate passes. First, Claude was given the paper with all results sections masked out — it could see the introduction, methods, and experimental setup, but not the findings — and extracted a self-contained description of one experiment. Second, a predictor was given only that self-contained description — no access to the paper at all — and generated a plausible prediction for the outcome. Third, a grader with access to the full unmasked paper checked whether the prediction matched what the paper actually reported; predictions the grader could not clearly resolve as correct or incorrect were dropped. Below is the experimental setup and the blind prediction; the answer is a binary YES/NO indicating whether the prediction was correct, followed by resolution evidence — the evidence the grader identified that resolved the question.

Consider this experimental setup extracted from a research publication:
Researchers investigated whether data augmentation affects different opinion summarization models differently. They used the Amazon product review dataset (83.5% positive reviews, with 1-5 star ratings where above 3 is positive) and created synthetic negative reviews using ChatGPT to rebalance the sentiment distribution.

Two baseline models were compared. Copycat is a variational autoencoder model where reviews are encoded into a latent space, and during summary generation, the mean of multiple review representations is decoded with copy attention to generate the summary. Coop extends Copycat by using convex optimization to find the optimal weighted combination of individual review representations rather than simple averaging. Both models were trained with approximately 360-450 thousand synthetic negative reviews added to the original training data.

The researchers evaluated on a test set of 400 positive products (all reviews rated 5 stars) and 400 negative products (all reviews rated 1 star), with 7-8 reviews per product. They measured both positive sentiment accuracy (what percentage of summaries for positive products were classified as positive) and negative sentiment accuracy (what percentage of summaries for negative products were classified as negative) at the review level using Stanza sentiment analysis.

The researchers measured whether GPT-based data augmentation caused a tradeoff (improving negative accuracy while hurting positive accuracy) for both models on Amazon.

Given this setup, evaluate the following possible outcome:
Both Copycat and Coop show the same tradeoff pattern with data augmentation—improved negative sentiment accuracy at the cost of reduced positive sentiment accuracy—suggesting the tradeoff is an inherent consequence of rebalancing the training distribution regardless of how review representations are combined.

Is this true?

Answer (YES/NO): NO